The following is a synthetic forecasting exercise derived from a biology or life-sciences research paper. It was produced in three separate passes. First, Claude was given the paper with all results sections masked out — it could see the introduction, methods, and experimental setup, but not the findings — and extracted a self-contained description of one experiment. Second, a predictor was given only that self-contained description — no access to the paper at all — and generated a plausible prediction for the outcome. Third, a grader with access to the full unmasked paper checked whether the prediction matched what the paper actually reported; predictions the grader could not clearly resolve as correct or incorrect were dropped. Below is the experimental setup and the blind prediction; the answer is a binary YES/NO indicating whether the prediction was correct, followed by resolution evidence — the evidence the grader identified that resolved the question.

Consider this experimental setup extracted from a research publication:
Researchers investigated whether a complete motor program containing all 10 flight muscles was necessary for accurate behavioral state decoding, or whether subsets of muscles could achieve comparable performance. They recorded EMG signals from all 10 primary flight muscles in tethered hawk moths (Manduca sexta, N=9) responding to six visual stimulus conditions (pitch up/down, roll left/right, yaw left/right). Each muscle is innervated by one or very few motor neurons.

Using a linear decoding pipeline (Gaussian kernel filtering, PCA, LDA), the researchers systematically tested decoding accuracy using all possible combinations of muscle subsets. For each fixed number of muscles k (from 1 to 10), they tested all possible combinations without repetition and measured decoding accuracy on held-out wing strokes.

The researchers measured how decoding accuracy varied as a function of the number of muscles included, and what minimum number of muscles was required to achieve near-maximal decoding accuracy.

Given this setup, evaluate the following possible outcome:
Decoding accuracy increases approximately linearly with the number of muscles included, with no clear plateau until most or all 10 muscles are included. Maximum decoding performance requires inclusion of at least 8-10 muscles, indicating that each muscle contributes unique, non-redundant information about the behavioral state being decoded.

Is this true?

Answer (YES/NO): NO